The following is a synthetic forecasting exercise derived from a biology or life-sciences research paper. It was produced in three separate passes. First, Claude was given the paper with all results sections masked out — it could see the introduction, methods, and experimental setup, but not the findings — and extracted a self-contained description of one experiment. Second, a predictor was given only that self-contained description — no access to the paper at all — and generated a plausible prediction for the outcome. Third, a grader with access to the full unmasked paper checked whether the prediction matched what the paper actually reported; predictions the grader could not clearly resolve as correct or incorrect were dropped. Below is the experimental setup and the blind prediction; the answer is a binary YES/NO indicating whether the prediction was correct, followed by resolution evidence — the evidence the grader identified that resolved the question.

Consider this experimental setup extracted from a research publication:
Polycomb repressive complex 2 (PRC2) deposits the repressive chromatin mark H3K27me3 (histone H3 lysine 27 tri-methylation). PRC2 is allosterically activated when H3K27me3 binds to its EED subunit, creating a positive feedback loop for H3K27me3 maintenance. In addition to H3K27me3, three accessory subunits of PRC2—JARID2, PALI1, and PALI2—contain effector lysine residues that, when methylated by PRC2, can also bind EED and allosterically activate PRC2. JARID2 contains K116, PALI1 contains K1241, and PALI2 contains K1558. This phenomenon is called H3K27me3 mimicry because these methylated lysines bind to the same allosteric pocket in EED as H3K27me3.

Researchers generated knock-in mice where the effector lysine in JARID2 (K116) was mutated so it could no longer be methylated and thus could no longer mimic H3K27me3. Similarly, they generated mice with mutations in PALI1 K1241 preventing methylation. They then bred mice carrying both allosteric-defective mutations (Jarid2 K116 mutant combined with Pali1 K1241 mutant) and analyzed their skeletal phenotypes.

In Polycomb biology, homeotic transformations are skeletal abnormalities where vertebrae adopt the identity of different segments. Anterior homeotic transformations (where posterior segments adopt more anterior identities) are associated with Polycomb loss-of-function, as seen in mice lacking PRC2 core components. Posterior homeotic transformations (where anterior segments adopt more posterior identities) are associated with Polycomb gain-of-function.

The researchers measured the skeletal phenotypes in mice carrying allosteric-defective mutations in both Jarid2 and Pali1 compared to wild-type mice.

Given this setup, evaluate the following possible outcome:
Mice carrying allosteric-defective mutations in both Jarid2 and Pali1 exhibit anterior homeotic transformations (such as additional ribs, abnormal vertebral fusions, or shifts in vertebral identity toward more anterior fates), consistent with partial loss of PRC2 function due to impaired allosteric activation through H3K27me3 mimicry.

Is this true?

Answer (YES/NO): NO